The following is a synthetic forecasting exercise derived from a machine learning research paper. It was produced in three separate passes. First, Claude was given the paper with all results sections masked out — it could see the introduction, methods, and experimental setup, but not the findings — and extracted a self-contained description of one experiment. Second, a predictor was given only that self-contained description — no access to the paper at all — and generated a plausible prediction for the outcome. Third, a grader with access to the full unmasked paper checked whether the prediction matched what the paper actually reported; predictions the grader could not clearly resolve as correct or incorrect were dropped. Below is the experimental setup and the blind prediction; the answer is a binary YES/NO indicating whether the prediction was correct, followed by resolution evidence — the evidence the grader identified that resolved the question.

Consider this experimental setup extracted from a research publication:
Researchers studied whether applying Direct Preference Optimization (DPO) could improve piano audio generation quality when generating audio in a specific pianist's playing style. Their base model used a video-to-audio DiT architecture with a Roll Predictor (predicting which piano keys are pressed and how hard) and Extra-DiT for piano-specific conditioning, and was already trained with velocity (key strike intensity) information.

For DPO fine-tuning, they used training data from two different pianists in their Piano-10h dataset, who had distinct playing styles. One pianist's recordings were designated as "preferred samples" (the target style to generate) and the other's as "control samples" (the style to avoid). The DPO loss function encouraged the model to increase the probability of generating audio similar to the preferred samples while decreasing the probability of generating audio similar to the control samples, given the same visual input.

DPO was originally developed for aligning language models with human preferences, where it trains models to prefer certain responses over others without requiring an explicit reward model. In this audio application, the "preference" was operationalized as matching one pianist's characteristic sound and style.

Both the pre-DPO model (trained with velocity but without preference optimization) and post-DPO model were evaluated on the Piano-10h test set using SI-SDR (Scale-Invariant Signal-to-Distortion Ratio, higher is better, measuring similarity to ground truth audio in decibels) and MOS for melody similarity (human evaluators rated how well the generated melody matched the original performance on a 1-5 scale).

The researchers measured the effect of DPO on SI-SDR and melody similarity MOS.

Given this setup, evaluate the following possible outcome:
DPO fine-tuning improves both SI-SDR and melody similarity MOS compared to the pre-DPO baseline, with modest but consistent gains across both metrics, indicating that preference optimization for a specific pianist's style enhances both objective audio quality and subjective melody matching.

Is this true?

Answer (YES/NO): YES